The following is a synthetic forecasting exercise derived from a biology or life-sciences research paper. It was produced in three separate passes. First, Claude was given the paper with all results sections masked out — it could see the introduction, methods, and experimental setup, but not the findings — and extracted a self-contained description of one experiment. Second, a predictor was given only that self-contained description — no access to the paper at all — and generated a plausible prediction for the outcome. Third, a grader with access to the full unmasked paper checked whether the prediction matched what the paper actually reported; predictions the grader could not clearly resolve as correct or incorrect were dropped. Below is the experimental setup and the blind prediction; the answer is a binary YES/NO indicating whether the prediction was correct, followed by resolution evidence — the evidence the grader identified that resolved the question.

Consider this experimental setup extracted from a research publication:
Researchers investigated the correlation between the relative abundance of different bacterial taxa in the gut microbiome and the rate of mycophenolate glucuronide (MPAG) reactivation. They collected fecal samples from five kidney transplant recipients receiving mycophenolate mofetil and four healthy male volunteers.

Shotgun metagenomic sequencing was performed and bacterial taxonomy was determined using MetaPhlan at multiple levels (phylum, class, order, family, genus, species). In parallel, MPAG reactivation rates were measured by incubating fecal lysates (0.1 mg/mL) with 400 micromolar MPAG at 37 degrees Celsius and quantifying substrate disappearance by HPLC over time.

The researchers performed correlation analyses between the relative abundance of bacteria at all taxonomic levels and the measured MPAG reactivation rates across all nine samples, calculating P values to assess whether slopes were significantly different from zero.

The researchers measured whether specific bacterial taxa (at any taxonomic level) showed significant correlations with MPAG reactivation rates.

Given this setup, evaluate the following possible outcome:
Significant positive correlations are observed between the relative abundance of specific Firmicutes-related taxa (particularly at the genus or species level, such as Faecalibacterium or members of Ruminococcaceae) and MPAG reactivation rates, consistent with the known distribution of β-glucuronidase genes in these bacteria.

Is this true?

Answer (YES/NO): NO